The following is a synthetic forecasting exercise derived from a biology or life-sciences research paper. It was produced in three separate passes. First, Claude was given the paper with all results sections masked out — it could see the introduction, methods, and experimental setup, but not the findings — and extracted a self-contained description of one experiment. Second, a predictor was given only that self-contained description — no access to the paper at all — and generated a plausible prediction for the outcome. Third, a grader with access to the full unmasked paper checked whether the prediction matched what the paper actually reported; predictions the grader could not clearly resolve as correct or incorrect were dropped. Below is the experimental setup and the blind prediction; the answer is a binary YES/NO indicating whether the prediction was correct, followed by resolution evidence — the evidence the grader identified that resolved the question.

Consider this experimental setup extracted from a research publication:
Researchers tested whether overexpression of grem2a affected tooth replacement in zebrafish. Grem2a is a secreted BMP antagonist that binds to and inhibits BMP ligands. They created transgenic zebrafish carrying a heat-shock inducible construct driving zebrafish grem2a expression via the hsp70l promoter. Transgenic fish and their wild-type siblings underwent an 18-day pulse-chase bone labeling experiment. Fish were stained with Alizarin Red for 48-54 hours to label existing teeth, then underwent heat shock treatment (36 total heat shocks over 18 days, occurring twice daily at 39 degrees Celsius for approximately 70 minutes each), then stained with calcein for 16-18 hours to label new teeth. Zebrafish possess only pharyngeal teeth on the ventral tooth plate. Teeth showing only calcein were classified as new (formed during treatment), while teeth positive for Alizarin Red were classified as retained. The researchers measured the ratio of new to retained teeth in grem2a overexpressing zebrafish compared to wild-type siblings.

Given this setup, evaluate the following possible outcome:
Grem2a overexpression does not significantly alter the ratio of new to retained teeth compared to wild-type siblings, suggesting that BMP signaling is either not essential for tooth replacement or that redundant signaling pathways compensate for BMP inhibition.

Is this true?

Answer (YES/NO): NO